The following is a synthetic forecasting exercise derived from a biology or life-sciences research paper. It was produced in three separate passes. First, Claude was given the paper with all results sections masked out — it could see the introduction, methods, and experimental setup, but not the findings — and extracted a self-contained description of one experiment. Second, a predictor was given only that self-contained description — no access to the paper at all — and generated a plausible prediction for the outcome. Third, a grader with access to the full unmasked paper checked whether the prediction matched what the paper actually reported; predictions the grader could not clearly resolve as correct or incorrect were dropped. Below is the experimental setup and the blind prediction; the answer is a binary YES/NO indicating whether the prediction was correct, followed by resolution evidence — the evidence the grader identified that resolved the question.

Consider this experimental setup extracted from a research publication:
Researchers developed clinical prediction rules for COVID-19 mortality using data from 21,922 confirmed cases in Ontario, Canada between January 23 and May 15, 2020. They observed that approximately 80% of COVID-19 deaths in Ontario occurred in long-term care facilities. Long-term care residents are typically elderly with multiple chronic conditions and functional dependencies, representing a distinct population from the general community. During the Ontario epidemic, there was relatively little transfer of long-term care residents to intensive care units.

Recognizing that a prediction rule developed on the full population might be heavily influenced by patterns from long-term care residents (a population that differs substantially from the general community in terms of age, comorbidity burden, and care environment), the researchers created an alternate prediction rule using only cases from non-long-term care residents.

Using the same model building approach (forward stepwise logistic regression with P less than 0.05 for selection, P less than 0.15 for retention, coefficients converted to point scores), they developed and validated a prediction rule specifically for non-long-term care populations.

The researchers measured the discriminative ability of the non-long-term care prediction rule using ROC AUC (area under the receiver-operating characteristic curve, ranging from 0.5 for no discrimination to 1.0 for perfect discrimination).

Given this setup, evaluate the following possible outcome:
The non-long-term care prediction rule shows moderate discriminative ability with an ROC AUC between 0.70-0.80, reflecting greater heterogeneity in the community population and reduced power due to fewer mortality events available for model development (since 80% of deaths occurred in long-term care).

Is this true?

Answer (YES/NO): NO